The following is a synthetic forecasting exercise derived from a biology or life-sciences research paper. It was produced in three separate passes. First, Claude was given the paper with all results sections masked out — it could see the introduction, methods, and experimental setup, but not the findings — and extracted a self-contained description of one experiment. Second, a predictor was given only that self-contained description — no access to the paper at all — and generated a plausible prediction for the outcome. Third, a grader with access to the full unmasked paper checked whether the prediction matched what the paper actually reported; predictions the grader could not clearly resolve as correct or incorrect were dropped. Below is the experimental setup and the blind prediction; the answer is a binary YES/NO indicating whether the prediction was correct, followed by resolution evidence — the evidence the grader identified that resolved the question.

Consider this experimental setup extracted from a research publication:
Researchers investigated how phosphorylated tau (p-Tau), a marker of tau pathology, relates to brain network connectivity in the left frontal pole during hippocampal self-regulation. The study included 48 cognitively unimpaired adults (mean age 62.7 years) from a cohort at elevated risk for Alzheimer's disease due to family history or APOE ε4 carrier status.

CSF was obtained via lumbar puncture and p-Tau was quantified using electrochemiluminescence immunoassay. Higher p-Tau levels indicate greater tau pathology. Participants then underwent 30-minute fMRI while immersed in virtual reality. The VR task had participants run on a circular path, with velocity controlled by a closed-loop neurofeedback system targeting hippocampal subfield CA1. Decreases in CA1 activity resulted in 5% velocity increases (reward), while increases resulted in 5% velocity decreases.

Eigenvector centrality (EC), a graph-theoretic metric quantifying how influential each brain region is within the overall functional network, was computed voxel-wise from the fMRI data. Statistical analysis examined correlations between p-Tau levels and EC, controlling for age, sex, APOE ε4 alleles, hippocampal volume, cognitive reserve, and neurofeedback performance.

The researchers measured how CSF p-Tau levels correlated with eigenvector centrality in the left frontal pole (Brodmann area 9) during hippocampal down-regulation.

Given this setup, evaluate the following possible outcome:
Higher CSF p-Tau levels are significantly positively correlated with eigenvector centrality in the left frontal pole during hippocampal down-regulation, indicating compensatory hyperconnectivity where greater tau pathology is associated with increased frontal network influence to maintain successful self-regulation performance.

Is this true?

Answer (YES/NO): NO